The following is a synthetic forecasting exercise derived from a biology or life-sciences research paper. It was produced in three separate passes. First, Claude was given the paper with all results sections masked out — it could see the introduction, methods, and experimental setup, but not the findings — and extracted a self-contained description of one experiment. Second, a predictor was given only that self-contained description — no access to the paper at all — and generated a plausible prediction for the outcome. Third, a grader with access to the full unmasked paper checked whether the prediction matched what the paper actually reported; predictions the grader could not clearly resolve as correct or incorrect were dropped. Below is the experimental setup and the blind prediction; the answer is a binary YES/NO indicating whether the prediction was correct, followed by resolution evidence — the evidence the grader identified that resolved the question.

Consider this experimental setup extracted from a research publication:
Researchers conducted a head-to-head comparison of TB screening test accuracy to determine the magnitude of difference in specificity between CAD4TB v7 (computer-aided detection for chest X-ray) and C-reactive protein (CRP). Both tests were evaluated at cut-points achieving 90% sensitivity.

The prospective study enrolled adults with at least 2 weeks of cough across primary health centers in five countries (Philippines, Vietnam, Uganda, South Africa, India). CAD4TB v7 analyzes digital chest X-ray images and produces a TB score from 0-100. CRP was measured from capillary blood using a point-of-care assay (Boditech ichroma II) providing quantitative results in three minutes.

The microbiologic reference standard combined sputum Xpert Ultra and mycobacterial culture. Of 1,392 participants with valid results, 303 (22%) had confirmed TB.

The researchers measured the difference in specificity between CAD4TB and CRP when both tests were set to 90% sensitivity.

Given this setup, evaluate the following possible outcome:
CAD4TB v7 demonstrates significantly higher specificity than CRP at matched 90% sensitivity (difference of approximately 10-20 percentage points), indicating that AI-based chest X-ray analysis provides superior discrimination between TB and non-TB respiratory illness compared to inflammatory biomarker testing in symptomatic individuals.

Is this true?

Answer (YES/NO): YES